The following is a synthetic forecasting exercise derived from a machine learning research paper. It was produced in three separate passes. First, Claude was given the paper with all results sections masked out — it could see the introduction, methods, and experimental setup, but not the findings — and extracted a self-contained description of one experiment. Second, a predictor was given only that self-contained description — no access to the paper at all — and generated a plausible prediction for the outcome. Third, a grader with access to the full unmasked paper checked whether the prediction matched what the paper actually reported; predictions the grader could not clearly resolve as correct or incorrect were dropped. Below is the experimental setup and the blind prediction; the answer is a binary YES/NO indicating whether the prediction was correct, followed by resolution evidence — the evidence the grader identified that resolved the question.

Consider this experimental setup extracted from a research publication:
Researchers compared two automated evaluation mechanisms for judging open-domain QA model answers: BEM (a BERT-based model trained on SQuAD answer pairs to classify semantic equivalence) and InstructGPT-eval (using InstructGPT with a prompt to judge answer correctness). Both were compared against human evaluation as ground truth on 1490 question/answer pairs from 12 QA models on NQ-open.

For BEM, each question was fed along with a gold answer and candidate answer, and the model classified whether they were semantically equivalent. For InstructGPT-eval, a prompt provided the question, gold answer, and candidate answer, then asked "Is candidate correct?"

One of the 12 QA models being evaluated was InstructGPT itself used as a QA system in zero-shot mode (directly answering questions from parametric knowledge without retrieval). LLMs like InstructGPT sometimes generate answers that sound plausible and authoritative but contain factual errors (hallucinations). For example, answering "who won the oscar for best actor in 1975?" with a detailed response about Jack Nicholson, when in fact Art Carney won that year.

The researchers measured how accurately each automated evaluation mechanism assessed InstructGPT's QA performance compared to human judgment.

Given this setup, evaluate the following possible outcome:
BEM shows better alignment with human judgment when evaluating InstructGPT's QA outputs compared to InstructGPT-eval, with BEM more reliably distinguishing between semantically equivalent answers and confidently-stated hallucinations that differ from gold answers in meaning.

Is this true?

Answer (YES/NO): YES